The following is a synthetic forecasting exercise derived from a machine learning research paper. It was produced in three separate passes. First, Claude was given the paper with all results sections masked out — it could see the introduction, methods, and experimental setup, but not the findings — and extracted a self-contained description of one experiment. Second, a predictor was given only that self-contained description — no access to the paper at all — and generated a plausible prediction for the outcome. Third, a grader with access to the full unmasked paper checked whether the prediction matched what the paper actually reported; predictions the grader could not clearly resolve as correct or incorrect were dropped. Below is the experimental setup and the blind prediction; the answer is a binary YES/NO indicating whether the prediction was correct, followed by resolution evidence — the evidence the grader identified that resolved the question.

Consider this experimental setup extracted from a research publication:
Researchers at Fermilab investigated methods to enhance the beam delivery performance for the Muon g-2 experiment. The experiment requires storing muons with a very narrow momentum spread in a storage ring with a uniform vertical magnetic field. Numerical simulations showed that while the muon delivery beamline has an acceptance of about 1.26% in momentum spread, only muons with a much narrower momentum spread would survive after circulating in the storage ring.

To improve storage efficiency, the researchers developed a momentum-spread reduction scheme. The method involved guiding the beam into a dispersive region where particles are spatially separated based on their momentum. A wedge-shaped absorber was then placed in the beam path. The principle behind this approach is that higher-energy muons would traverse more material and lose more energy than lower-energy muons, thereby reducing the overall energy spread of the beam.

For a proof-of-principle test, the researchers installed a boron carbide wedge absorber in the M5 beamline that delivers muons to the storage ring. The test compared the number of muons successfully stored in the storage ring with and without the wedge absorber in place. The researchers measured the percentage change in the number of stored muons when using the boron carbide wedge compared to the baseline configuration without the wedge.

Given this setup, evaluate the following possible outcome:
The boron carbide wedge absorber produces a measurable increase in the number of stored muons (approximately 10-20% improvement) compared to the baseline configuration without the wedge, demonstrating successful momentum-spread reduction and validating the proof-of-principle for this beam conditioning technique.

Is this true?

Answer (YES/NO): NO